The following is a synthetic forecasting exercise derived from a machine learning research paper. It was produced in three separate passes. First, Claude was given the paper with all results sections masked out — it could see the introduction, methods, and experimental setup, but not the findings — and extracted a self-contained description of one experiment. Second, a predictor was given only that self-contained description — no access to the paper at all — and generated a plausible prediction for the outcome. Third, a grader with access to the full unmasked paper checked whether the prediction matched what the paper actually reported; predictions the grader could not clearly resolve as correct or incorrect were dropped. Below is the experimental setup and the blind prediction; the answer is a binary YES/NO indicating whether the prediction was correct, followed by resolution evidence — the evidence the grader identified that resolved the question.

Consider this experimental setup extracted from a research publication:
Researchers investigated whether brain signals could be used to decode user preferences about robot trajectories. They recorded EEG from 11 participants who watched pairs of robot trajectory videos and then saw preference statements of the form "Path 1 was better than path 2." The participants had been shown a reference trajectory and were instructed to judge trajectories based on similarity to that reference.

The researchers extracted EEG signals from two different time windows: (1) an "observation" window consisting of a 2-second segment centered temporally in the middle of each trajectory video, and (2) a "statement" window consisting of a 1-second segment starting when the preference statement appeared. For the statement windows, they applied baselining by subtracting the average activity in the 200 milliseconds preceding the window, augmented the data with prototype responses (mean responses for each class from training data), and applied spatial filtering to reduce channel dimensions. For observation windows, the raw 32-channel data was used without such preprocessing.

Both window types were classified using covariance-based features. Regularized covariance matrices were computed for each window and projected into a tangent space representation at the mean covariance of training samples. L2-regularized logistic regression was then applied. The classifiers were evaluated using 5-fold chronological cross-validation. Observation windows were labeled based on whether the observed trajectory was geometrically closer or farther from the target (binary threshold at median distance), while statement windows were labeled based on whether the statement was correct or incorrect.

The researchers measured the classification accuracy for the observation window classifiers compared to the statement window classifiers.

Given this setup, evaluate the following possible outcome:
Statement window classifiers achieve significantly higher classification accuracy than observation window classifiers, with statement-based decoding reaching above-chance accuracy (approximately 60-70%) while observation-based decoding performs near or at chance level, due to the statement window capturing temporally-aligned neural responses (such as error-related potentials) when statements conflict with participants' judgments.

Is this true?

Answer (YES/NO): NO